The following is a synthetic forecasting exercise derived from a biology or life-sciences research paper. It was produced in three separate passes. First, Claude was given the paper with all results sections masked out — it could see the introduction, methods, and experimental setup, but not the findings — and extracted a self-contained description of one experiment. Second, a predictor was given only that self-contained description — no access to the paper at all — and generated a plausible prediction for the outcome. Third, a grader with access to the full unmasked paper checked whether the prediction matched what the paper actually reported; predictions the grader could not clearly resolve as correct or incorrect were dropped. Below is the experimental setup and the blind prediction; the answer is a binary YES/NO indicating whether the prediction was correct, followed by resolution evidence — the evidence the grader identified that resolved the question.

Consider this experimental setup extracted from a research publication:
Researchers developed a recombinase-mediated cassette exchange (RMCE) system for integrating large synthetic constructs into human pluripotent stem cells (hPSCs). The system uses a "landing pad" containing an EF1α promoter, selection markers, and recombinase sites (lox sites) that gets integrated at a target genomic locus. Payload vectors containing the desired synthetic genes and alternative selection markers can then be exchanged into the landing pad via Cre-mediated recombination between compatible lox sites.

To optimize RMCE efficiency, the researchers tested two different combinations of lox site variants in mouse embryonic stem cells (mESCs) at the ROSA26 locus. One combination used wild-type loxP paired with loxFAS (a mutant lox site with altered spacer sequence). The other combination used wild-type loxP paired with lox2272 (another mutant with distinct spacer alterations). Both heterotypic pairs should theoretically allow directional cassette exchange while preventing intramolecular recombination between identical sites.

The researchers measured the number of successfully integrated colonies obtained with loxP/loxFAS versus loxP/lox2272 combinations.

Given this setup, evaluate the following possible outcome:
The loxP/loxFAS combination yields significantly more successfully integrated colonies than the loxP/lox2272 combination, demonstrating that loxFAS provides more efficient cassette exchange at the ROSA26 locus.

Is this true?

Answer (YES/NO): YES